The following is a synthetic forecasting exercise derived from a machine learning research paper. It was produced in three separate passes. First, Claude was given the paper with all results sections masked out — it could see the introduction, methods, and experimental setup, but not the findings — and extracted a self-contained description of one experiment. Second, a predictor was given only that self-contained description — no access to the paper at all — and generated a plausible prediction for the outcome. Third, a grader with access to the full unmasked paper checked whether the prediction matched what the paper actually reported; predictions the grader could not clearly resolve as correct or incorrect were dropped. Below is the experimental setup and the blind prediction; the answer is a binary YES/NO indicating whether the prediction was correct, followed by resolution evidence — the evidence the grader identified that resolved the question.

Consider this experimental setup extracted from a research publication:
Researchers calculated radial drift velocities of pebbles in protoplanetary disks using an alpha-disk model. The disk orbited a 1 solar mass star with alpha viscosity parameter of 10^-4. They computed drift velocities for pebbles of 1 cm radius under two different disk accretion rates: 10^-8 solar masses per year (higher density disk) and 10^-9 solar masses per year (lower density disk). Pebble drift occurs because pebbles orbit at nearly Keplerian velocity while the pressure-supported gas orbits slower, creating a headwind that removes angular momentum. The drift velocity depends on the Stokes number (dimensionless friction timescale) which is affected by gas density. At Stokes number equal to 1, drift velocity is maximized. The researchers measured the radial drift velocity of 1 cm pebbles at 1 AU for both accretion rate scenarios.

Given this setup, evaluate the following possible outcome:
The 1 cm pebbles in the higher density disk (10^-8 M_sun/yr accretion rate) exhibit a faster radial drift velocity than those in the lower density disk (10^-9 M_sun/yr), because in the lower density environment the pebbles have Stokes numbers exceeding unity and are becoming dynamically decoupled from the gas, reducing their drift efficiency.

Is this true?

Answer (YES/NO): NO